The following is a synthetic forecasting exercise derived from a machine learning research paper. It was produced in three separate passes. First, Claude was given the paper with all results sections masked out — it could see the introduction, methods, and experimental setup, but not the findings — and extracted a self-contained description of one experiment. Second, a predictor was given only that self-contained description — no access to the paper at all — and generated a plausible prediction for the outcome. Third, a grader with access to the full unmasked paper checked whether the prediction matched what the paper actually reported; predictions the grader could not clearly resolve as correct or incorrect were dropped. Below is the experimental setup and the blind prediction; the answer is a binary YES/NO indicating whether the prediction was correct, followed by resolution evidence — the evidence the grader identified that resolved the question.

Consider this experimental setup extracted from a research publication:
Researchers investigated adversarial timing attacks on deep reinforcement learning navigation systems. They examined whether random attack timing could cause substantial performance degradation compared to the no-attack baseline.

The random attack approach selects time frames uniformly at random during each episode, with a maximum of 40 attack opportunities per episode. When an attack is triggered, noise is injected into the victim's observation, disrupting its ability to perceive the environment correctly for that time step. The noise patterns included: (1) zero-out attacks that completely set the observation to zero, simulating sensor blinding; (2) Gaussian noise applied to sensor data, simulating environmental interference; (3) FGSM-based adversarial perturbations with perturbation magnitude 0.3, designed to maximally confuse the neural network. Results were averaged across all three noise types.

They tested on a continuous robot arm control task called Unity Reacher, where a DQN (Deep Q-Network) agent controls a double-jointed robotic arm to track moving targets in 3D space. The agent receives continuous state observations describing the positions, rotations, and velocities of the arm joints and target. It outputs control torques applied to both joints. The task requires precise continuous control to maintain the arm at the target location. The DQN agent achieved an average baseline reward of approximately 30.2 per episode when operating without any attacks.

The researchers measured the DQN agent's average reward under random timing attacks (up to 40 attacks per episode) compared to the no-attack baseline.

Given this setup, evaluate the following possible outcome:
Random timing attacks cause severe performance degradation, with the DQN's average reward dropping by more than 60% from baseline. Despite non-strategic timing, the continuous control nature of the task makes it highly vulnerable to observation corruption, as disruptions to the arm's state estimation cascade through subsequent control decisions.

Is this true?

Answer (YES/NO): NO